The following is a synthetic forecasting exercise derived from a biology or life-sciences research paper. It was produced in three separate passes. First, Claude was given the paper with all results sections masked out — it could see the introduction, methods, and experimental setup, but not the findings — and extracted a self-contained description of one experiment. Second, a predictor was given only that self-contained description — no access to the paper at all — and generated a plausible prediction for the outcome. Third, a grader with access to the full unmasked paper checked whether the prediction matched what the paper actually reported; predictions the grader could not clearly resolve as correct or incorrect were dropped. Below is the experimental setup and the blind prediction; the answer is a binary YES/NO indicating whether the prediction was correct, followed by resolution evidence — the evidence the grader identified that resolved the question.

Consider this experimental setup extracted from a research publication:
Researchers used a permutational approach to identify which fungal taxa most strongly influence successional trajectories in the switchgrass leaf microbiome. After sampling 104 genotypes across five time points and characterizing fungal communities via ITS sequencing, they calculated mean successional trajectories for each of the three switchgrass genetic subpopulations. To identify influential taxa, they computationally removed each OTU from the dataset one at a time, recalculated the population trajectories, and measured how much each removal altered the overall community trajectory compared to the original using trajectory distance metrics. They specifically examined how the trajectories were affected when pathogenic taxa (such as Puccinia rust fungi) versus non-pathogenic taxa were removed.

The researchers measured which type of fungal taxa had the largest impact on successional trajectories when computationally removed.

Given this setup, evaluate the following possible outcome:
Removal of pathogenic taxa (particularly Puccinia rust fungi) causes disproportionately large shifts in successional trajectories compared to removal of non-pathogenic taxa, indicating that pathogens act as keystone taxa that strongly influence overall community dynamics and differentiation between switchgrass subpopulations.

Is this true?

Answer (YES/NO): NO